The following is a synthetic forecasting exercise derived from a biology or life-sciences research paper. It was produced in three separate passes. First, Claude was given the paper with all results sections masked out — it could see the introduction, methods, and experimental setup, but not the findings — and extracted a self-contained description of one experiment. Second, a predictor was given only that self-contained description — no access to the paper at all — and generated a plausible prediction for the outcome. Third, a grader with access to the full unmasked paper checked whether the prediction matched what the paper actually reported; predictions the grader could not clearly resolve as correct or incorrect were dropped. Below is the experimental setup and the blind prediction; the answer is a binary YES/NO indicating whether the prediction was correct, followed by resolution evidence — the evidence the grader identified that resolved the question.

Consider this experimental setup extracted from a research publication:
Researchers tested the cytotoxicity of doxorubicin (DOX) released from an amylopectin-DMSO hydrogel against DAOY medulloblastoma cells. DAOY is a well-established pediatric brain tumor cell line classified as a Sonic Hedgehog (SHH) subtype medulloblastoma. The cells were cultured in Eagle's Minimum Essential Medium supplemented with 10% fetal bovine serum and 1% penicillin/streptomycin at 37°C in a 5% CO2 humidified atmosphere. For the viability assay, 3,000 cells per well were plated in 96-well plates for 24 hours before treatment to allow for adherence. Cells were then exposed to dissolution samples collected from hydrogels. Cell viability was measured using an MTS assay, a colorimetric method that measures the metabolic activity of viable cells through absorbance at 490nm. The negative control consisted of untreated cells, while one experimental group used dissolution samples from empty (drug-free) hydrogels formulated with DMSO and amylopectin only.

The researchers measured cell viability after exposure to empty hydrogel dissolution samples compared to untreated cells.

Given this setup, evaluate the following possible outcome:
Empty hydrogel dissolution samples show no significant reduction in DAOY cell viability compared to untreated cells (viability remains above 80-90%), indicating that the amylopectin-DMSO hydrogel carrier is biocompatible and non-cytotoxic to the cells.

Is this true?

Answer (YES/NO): NO